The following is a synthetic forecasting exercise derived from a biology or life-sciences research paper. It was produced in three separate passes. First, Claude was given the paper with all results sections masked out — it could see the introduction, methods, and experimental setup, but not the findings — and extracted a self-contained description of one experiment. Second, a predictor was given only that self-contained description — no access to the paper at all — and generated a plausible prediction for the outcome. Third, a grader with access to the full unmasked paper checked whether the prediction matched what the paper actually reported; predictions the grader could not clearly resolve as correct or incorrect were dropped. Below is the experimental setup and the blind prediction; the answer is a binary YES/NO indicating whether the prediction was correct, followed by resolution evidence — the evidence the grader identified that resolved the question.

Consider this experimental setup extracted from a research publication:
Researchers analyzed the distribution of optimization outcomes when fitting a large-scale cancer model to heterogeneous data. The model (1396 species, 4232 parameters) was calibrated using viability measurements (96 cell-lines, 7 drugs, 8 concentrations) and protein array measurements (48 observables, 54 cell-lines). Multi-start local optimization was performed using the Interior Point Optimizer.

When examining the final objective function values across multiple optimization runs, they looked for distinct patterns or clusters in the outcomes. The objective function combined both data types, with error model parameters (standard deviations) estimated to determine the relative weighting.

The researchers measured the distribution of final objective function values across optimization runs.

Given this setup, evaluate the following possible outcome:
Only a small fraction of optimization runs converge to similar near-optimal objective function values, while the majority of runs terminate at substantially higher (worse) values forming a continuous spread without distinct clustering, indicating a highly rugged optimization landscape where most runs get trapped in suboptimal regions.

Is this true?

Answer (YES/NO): NO